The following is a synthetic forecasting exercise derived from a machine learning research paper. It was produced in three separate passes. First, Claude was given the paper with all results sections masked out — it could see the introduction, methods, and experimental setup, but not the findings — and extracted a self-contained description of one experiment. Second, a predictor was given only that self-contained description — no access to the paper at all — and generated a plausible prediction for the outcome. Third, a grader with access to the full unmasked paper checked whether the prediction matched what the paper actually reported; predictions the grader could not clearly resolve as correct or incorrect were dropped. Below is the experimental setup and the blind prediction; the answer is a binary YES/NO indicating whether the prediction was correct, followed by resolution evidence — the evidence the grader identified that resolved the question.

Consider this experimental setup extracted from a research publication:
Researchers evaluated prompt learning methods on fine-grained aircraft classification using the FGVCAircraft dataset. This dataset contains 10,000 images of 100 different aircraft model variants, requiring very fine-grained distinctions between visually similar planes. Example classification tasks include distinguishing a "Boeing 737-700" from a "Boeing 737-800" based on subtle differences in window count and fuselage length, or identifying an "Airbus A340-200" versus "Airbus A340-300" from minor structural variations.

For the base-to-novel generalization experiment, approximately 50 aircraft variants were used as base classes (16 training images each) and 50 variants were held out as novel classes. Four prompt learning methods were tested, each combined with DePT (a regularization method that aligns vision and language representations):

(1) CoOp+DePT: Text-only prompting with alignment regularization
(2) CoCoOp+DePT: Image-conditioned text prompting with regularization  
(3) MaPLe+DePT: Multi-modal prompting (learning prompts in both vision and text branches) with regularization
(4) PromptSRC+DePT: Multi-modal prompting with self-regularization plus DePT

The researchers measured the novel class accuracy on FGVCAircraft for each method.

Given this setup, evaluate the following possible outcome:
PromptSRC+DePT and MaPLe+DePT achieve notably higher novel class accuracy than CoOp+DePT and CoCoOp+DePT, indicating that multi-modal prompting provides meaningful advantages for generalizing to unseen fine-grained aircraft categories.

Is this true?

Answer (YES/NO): NO